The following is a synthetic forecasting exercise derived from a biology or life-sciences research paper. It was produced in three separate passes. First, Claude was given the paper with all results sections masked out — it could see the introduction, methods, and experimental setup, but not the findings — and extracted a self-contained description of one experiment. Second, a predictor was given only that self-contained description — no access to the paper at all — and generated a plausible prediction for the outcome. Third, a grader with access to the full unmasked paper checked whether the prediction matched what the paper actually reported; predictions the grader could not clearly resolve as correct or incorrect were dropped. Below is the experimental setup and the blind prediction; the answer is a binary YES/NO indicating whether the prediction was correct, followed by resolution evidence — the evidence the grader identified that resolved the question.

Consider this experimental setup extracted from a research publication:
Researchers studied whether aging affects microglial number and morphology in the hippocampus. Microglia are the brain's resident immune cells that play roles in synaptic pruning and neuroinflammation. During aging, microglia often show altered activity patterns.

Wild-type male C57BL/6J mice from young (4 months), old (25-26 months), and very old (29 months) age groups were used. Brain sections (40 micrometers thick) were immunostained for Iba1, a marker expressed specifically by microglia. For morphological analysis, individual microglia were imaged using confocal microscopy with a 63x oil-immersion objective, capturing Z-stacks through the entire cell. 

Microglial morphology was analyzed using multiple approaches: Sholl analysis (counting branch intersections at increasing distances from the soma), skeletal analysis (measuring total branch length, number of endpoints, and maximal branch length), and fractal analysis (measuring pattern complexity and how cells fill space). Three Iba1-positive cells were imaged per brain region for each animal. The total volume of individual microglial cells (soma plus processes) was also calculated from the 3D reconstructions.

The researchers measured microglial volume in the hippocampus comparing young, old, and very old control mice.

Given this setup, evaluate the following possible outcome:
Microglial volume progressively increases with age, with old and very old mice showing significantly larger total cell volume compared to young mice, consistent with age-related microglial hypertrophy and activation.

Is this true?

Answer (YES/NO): NO